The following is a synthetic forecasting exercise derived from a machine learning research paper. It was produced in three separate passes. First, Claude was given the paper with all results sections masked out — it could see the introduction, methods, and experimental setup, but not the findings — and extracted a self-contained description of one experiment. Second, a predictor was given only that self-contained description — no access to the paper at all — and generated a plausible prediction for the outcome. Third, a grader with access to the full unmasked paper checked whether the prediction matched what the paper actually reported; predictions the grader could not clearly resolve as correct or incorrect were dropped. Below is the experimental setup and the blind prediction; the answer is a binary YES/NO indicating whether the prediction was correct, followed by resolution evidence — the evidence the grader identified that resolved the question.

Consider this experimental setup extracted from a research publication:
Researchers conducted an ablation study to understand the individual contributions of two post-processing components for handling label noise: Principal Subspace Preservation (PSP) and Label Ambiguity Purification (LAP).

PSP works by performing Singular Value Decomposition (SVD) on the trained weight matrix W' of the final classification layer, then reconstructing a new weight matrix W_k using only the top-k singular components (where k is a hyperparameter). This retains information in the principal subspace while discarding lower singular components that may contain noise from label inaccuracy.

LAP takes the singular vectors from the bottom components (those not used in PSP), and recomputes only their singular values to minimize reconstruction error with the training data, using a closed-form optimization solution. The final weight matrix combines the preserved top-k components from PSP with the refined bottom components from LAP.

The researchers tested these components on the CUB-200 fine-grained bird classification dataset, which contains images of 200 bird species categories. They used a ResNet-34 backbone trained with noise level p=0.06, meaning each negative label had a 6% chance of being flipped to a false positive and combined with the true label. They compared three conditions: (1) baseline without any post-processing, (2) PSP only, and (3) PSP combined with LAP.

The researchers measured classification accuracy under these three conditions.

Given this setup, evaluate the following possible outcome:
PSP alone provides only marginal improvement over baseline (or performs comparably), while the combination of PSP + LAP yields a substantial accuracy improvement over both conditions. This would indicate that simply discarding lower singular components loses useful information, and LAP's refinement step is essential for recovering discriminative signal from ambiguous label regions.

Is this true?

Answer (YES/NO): NO